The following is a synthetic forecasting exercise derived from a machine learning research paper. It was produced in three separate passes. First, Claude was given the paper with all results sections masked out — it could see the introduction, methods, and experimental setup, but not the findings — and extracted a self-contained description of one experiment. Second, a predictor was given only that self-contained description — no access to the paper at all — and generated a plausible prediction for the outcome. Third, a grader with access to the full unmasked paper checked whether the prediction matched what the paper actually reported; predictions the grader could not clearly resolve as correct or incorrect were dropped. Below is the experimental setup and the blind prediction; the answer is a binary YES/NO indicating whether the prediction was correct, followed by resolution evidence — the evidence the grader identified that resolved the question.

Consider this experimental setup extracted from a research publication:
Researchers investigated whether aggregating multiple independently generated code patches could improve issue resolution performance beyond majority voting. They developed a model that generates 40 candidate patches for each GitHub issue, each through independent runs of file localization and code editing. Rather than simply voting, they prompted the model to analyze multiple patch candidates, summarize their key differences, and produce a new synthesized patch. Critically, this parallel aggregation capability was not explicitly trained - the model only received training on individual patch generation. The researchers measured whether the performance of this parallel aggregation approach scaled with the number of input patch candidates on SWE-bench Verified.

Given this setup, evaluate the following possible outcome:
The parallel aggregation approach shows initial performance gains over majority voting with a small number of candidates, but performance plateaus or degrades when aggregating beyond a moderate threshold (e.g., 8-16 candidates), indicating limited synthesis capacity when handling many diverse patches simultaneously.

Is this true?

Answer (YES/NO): NO